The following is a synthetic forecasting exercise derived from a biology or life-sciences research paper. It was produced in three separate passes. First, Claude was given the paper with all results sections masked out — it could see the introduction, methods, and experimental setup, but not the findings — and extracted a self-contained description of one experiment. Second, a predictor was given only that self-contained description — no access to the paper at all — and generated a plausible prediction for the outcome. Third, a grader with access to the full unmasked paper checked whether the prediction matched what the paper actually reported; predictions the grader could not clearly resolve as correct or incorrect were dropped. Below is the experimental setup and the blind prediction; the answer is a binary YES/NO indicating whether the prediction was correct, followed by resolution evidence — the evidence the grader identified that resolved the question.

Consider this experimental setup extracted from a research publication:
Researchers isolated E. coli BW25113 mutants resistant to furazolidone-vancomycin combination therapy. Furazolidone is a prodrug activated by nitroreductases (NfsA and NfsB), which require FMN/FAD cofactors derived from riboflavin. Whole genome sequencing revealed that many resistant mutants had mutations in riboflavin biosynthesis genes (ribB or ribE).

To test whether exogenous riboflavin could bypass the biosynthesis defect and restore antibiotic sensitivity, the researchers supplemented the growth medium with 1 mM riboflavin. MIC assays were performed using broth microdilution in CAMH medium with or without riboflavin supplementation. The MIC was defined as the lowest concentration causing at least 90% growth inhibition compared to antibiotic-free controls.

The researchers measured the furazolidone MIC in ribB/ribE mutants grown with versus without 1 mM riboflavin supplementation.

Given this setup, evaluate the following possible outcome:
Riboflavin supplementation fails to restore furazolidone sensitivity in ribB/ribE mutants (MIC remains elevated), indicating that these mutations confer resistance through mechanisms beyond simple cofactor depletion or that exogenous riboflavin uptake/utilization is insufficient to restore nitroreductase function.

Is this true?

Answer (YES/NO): YES